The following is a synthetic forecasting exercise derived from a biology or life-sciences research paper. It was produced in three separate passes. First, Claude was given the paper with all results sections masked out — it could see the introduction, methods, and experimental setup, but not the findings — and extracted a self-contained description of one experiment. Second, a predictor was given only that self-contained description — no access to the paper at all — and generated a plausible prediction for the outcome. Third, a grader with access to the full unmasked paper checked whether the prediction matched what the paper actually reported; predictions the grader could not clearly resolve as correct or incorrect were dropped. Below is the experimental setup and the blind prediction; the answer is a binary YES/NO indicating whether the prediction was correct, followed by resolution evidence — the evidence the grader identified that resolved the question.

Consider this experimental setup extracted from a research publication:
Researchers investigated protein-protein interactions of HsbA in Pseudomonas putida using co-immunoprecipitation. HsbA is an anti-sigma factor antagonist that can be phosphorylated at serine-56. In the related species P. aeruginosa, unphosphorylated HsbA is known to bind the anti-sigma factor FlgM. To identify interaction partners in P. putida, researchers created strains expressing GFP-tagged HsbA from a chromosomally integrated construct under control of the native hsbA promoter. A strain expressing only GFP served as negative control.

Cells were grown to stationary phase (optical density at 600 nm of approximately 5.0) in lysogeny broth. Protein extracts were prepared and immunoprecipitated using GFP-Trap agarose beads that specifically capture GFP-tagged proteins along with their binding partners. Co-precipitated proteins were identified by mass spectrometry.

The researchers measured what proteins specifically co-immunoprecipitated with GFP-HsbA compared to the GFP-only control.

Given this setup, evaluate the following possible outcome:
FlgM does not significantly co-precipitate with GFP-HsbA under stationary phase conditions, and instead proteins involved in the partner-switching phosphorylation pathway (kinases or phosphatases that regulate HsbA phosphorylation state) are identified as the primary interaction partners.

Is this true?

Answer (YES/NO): NO